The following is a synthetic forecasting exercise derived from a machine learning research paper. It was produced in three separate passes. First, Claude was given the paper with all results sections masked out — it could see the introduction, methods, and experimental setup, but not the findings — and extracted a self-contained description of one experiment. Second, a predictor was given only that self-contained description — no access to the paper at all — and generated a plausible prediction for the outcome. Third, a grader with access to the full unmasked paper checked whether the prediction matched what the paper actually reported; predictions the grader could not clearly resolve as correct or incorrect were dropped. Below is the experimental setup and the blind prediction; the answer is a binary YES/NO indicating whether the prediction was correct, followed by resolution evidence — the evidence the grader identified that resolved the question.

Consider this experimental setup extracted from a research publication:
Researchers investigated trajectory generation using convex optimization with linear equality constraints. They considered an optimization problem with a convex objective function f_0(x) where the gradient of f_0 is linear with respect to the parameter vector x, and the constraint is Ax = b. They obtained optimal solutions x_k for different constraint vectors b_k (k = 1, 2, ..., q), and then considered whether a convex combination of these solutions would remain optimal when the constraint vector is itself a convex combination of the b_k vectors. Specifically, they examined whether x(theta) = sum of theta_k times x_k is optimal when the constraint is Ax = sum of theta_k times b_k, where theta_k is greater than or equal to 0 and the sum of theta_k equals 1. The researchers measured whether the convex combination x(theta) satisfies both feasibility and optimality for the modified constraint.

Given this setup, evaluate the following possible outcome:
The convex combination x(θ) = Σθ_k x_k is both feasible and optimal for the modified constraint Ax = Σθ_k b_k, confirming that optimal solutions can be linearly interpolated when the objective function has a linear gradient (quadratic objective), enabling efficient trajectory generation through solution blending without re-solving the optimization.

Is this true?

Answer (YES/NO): YES